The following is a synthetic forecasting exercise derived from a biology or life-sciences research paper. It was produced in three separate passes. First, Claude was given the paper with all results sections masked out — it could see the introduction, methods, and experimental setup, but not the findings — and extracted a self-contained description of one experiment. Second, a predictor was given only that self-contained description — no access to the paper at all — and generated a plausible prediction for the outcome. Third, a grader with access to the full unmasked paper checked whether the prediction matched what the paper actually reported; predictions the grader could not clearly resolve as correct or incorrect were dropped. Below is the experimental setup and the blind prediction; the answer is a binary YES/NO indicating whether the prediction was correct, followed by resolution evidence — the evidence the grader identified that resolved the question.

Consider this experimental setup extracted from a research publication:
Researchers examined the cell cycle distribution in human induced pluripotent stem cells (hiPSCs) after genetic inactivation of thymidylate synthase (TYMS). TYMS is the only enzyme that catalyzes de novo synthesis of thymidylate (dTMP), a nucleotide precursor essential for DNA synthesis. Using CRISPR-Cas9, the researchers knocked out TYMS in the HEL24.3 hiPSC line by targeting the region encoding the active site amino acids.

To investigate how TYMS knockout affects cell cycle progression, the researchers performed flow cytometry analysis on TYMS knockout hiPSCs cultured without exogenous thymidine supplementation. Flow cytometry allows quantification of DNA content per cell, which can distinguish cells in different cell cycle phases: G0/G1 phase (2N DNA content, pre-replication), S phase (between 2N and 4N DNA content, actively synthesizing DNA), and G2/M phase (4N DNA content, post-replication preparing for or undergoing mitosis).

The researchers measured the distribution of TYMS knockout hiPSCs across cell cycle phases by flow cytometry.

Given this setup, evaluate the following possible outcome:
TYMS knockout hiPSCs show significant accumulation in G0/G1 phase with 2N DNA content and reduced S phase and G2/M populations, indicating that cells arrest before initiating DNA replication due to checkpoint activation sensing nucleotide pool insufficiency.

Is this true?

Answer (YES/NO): NO